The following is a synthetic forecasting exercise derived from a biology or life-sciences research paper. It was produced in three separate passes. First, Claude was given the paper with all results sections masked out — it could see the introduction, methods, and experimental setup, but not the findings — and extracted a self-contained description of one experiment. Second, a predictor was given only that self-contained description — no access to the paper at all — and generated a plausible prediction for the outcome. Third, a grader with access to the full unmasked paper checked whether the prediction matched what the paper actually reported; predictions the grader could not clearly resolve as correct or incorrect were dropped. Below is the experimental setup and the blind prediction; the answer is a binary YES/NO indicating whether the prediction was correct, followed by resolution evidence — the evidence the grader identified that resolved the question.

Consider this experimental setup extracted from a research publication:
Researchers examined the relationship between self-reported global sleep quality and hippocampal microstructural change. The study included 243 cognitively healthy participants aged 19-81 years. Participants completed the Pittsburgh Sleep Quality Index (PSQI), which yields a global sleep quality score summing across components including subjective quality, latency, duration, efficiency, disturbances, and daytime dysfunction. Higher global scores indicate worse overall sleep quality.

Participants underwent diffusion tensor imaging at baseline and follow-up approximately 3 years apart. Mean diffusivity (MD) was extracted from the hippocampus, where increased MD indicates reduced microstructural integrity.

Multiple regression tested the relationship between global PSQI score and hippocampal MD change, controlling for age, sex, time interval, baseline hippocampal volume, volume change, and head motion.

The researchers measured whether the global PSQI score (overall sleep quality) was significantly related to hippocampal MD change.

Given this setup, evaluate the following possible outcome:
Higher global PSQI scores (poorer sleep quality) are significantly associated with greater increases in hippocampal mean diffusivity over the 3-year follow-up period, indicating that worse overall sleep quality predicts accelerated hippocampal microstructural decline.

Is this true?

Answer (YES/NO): YES